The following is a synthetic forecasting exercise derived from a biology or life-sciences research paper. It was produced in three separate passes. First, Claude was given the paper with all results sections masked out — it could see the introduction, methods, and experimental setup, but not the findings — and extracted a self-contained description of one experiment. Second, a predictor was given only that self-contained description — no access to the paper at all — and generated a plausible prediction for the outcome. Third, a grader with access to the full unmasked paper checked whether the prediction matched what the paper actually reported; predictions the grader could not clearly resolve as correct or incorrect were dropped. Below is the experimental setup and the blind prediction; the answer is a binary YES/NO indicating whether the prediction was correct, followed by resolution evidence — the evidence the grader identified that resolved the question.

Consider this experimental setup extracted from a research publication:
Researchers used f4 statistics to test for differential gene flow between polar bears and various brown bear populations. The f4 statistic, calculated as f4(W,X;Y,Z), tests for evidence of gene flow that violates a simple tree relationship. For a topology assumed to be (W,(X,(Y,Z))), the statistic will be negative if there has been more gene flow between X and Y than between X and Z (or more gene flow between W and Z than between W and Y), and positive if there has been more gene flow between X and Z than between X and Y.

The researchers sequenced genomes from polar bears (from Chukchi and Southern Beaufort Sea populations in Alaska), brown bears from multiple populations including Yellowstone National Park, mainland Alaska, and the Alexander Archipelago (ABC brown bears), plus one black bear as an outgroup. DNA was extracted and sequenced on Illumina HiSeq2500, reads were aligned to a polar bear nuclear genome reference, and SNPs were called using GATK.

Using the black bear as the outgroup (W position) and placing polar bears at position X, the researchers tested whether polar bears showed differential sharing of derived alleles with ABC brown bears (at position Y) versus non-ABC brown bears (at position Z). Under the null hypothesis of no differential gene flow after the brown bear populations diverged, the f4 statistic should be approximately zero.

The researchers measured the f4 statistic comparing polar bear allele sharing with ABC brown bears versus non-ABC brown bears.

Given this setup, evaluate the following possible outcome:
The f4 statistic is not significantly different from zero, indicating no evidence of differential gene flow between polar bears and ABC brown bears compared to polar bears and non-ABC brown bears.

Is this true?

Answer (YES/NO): NO